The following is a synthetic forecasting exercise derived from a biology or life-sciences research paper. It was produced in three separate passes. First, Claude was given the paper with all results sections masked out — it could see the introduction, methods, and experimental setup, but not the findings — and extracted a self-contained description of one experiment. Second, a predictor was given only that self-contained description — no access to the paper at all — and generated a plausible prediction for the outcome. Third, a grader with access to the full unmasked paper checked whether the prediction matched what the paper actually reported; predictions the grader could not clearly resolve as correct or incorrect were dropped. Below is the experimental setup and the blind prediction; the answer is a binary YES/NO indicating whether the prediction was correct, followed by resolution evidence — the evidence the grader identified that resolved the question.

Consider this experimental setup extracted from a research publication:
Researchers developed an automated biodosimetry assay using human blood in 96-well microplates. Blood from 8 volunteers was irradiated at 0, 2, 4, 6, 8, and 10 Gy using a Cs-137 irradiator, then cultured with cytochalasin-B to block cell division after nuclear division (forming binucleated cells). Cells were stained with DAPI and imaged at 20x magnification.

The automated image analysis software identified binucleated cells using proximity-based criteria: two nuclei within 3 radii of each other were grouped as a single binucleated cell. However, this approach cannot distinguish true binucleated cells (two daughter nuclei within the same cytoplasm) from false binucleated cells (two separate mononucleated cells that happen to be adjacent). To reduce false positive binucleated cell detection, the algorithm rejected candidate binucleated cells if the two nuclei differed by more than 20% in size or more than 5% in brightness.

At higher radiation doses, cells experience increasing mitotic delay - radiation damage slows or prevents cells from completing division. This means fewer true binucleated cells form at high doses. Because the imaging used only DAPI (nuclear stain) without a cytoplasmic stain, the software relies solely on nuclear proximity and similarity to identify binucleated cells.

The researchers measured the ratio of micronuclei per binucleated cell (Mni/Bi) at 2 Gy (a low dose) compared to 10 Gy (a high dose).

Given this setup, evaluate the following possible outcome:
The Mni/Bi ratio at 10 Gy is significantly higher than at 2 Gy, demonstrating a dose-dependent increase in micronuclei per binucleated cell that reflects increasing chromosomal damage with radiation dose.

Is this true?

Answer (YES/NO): NO